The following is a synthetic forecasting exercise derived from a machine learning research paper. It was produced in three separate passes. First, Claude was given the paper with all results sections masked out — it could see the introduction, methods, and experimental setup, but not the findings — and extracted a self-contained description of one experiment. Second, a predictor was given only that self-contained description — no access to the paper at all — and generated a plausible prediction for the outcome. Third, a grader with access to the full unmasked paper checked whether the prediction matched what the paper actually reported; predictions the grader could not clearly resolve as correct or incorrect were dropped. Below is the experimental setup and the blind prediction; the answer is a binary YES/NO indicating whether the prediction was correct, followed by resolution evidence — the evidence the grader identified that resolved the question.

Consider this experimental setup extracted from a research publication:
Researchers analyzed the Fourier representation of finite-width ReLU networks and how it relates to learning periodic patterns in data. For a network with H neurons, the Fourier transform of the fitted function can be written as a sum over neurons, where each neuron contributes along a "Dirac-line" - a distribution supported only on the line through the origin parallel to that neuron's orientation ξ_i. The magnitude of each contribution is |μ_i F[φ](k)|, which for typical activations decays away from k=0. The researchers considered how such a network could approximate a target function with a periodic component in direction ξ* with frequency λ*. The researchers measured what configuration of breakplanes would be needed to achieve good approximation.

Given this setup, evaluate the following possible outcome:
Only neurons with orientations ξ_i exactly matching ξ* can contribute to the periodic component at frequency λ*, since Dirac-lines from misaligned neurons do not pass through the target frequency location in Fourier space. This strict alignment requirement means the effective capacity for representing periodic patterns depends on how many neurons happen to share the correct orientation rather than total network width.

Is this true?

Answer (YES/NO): NO